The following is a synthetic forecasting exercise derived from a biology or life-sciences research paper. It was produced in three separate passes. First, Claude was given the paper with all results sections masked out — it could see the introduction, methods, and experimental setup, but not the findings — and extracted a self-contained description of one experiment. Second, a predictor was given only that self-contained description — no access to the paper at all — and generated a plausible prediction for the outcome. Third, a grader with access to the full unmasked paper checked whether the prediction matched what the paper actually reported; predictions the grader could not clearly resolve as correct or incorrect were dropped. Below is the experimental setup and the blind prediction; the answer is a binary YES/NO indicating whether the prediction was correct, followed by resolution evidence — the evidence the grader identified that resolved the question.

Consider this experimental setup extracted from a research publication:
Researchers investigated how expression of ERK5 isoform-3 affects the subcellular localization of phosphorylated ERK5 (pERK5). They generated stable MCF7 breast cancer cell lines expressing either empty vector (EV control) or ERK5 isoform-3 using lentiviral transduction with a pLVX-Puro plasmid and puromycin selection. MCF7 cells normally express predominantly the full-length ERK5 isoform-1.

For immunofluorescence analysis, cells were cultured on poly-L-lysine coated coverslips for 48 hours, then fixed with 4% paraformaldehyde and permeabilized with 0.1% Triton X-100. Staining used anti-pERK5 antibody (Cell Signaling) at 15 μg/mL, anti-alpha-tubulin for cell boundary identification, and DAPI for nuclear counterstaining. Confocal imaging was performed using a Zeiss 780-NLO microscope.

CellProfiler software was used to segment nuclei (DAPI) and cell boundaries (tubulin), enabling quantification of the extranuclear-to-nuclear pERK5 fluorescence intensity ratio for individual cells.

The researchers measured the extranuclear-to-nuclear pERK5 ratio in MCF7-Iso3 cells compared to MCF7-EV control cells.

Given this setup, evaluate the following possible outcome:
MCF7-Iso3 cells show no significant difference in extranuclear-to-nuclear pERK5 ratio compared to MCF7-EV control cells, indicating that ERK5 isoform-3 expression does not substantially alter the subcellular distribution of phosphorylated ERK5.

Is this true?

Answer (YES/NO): NO